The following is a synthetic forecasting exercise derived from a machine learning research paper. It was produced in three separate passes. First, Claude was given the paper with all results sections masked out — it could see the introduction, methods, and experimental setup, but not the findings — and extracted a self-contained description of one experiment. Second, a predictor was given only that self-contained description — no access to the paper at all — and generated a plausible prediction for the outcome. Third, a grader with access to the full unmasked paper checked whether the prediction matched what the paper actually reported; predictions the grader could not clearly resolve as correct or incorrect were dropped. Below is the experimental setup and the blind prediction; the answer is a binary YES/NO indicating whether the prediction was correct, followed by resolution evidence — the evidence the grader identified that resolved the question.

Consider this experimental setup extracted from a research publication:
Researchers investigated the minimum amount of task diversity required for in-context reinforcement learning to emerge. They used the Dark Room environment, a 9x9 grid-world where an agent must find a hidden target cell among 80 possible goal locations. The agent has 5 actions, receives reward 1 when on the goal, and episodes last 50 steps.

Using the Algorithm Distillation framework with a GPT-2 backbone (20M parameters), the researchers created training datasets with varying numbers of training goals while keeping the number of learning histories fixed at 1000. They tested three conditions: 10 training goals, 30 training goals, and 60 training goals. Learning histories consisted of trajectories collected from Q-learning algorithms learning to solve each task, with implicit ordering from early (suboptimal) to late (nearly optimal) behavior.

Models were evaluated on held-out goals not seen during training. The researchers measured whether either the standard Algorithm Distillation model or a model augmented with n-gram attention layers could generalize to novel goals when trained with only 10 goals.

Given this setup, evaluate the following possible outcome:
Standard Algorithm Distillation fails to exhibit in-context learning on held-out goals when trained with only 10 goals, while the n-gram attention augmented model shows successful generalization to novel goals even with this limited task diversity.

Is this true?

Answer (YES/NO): NO